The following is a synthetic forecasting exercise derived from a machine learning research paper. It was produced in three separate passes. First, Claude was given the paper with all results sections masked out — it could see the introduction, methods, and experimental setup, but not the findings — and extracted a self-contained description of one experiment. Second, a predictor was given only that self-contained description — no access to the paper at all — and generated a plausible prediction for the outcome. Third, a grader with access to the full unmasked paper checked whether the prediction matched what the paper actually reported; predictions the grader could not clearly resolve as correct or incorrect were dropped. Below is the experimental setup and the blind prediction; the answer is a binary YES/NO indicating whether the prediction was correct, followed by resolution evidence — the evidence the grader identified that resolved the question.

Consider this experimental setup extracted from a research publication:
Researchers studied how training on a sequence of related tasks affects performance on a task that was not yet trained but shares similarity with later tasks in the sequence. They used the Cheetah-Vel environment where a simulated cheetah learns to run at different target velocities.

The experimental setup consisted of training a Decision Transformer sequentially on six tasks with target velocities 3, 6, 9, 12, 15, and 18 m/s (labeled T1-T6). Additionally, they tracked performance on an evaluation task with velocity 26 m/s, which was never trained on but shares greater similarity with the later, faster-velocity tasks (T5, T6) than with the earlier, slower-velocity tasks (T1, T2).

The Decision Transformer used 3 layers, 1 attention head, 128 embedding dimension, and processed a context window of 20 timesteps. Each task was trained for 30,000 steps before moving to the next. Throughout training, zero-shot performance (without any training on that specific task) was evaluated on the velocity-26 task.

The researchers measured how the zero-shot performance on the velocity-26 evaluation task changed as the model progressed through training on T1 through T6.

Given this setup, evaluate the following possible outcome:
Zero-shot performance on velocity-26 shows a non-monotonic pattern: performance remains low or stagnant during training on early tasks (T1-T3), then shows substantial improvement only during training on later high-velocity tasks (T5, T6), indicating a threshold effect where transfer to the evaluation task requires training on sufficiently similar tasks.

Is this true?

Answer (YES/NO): NO